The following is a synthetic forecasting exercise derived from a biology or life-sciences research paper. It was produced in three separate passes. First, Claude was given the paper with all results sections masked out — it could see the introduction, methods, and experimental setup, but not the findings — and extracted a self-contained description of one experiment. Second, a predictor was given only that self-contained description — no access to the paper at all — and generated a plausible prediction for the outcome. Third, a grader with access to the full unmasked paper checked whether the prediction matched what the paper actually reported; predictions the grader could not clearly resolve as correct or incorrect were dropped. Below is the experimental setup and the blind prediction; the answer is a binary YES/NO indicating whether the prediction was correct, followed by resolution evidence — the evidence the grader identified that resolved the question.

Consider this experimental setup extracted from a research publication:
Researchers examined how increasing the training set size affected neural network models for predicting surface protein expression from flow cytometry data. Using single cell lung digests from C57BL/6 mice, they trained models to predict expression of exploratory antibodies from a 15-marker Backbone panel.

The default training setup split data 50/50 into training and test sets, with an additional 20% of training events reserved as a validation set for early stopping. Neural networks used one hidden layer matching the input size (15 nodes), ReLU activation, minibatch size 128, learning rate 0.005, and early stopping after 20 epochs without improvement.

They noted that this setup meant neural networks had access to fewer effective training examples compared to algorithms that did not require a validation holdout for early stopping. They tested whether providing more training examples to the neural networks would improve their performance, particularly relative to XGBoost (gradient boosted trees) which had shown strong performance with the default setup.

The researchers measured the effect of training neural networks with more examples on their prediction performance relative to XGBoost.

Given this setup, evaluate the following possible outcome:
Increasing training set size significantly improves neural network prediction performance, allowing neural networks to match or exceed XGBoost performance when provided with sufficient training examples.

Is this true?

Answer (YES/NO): NO